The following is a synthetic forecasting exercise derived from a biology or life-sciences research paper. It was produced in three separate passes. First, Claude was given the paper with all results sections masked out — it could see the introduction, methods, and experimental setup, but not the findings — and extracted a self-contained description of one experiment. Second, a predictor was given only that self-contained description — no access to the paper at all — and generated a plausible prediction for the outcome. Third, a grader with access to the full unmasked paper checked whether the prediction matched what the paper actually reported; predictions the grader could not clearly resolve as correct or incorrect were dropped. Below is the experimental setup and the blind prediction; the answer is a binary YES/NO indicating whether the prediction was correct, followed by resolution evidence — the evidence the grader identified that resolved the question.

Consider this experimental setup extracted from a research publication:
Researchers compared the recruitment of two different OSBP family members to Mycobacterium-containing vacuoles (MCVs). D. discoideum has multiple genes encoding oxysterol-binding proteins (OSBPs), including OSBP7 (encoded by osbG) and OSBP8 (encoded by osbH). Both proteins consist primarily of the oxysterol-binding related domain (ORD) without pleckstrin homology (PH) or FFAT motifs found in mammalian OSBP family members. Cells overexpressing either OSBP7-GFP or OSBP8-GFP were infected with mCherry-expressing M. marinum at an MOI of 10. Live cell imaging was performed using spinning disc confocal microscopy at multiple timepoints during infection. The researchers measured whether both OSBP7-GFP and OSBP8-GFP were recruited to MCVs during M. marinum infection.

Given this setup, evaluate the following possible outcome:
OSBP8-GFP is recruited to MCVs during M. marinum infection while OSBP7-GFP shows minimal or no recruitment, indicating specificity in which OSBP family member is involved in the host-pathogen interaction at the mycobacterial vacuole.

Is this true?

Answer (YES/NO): YES